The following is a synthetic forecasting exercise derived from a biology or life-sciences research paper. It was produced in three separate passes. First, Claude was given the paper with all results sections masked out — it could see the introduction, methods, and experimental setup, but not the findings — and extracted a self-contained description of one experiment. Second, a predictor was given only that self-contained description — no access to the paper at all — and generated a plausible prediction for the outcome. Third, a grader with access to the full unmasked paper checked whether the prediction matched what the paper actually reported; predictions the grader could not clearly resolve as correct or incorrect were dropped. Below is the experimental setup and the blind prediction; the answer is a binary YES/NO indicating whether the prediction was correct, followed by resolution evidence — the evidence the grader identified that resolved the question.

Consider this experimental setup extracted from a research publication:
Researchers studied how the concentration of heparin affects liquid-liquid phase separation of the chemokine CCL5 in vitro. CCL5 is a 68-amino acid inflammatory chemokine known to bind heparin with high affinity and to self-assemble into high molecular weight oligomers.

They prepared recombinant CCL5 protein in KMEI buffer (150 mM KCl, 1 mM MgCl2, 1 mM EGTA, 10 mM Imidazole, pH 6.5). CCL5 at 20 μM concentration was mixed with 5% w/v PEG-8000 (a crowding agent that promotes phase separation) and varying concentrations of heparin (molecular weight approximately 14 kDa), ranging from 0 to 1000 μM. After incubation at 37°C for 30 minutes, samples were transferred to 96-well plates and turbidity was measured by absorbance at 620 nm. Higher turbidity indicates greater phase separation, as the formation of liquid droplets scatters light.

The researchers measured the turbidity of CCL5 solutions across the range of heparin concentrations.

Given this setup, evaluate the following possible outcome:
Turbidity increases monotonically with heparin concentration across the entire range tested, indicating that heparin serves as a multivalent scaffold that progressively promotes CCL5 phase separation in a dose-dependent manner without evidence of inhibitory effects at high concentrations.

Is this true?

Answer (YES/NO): NO